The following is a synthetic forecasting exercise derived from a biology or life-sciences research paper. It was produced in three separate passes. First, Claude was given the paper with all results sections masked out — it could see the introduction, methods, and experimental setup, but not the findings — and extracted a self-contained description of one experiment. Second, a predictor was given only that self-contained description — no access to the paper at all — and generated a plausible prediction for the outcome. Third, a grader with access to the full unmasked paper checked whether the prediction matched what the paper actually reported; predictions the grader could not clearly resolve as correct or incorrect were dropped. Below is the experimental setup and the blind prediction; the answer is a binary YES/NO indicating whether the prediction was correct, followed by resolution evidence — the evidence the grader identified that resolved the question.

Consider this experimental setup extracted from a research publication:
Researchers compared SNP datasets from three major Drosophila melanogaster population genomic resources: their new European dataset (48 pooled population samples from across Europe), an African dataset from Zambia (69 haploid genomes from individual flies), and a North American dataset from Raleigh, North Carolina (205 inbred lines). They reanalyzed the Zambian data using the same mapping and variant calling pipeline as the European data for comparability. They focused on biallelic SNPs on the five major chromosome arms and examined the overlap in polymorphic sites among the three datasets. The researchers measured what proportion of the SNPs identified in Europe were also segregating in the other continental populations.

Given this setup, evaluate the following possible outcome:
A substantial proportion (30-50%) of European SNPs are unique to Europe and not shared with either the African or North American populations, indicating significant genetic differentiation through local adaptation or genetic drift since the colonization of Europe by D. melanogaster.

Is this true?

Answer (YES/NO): NO